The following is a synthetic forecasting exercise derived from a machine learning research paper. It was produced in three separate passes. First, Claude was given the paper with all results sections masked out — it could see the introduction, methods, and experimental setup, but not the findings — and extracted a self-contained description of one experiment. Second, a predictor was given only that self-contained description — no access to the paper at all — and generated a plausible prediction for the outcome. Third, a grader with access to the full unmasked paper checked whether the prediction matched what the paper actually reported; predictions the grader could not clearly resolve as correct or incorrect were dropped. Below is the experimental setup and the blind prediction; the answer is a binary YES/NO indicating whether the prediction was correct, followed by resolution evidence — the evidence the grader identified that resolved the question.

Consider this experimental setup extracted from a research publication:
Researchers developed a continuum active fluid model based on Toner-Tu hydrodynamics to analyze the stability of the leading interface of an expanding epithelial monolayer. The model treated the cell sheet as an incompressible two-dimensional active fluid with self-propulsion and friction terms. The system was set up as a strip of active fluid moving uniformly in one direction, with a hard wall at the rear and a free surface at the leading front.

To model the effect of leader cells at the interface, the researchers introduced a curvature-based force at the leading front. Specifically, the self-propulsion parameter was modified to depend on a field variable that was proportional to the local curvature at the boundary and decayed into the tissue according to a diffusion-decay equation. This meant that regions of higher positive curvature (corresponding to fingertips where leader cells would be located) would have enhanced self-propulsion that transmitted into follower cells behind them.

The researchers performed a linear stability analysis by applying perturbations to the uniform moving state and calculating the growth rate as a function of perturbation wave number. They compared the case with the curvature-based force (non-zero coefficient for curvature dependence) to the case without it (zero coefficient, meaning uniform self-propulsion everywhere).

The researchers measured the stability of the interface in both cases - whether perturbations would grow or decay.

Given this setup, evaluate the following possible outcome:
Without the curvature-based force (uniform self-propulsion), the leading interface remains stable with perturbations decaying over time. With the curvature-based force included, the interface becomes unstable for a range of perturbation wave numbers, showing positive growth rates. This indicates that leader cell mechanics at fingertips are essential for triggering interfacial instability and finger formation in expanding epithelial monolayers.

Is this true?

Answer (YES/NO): YES